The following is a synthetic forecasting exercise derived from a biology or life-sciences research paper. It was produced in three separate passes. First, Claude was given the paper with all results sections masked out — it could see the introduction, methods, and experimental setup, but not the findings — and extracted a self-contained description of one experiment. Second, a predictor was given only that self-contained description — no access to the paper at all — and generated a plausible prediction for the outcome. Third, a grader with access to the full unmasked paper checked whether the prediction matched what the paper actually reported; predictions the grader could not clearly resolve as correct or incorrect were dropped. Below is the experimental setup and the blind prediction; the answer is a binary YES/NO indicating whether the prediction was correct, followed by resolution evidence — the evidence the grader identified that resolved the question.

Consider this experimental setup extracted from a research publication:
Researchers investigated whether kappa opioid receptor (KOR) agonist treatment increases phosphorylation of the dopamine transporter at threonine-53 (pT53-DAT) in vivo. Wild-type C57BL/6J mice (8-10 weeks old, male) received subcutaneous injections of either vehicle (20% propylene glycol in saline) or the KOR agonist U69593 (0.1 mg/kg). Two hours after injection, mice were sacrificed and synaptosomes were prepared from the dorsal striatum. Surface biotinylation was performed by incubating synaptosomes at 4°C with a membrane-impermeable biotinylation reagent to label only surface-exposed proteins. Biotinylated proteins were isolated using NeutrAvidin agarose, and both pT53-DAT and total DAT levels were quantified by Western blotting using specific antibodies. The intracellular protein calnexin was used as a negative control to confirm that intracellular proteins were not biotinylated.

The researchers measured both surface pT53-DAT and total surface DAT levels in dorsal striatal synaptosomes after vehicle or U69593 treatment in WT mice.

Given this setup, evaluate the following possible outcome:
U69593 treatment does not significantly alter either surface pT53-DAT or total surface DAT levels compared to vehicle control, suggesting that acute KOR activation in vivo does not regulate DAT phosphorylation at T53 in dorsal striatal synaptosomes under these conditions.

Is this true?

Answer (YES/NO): NO